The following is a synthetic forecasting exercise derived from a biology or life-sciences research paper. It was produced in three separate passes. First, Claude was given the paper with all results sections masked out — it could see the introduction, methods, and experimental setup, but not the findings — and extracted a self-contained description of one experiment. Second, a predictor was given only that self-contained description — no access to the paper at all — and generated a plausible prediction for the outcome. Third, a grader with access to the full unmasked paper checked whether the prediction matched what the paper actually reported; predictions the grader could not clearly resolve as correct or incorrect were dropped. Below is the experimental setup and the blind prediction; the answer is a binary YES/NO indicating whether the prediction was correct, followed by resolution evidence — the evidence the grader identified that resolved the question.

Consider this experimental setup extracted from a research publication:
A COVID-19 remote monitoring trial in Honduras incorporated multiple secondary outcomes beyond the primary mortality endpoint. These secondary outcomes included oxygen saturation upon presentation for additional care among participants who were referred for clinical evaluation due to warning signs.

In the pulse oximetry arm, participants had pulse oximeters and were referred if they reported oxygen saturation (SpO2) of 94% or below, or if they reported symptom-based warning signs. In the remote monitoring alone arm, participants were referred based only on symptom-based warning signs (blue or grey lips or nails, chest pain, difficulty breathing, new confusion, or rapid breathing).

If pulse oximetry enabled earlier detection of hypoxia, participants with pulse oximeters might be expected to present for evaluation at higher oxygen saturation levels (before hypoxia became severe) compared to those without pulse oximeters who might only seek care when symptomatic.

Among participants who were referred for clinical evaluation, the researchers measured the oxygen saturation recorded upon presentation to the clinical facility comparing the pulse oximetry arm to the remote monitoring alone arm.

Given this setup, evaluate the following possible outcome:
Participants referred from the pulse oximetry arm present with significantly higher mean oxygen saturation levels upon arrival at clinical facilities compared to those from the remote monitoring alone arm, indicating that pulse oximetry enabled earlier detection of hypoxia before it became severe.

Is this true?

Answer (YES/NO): NO